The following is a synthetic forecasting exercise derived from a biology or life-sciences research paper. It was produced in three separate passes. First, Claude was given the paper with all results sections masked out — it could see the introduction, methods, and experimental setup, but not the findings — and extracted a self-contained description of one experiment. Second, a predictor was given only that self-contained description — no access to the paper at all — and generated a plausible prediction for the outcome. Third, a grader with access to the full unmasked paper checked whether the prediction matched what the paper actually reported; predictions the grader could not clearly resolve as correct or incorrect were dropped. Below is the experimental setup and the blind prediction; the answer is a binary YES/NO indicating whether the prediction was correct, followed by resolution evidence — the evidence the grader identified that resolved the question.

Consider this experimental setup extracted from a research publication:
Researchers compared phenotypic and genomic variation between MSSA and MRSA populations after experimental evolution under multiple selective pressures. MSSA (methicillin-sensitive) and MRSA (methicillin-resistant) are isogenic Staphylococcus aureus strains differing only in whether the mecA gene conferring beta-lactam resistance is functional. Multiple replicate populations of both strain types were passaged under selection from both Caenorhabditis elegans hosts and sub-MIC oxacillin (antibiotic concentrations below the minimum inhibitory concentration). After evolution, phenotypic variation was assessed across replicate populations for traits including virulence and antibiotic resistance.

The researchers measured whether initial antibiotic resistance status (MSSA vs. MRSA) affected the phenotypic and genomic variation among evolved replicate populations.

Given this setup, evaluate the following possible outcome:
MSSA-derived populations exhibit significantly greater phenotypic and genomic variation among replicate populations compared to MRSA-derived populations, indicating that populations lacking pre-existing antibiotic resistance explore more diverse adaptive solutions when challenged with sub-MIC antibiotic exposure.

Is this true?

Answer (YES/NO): NO